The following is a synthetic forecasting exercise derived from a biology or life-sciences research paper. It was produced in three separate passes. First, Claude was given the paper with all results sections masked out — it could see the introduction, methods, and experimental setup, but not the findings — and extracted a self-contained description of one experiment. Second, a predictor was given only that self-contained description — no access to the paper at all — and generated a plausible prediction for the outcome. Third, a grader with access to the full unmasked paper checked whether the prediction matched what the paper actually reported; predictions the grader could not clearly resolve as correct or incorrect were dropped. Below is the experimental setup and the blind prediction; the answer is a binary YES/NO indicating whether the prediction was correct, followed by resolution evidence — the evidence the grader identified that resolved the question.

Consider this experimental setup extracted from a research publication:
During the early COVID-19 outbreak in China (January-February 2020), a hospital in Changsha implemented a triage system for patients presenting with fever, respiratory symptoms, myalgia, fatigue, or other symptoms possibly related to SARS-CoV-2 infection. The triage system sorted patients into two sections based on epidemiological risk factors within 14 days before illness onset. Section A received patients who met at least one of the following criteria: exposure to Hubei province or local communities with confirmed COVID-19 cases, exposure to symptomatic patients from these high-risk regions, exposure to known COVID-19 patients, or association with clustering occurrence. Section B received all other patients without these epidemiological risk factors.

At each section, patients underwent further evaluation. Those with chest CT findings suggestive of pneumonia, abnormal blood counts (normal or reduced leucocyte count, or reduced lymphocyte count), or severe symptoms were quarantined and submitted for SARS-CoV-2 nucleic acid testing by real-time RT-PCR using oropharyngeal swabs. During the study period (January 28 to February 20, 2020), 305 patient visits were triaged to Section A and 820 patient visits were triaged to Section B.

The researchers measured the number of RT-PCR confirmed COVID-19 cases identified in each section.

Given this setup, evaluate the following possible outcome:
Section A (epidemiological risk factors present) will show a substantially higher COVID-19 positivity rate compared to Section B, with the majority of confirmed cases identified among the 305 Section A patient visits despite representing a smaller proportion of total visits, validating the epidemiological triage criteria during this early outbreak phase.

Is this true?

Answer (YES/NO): YES